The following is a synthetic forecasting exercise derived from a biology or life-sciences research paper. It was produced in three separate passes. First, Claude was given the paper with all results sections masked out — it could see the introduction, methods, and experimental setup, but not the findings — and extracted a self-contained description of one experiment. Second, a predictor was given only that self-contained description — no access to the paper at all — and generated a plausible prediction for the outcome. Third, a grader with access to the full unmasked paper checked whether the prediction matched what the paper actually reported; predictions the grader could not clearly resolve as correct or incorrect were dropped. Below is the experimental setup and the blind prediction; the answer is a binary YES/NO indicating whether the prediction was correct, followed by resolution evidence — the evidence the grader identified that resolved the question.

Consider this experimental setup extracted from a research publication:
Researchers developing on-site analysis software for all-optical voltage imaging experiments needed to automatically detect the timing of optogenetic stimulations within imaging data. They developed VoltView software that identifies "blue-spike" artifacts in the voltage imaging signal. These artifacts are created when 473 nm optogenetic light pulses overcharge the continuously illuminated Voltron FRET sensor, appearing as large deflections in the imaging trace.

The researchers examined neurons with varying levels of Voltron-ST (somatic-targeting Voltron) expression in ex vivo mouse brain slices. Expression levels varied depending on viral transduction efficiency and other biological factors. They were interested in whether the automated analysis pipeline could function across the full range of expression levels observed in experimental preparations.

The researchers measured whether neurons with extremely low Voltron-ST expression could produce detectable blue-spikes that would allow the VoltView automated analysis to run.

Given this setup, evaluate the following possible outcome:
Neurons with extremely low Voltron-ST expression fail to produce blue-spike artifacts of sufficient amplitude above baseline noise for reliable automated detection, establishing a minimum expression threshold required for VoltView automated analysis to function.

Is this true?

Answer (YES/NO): YES